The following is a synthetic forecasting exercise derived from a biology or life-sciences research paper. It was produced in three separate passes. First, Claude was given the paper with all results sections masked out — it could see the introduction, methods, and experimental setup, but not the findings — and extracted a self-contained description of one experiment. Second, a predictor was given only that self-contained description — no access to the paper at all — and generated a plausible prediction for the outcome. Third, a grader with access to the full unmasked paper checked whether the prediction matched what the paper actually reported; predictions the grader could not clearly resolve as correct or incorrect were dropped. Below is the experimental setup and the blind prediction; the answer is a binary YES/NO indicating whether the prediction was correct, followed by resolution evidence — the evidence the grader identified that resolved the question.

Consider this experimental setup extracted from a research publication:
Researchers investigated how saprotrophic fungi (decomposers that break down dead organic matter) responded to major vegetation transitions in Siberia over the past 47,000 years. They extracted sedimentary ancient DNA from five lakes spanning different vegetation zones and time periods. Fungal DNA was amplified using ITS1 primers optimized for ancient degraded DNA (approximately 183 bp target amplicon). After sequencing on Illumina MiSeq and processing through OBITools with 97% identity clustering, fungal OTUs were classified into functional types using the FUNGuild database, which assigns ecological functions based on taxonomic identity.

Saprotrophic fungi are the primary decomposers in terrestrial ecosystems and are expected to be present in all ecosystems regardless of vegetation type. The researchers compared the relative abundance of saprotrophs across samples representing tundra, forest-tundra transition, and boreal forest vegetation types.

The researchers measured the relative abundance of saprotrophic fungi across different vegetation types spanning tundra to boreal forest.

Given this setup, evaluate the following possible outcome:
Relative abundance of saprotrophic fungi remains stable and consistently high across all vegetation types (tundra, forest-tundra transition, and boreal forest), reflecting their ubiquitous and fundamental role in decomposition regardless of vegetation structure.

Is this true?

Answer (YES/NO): NO